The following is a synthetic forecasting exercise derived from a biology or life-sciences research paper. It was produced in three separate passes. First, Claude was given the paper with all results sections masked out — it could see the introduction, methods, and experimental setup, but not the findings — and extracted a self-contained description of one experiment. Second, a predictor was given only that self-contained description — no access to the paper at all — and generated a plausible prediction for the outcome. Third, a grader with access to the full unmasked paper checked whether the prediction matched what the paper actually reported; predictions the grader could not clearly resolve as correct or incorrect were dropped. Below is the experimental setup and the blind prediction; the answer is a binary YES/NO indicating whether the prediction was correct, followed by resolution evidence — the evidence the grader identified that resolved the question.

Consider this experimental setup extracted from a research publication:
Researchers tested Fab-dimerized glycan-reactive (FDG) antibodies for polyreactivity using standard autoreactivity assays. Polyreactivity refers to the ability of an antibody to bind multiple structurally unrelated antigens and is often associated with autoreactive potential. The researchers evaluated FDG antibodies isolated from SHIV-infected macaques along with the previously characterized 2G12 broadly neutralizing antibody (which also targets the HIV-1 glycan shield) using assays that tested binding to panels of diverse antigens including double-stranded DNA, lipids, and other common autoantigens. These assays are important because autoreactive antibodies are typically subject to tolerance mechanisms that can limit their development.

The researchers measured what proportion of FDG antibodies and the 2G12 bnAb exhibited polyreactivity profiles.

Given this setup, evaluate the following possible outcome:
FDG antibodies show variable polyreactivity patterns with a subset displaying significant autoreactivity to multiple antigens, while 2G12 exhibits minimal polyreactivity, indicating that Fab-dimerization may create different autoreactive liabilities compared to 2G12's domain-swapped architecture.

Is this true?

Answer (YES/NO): NO